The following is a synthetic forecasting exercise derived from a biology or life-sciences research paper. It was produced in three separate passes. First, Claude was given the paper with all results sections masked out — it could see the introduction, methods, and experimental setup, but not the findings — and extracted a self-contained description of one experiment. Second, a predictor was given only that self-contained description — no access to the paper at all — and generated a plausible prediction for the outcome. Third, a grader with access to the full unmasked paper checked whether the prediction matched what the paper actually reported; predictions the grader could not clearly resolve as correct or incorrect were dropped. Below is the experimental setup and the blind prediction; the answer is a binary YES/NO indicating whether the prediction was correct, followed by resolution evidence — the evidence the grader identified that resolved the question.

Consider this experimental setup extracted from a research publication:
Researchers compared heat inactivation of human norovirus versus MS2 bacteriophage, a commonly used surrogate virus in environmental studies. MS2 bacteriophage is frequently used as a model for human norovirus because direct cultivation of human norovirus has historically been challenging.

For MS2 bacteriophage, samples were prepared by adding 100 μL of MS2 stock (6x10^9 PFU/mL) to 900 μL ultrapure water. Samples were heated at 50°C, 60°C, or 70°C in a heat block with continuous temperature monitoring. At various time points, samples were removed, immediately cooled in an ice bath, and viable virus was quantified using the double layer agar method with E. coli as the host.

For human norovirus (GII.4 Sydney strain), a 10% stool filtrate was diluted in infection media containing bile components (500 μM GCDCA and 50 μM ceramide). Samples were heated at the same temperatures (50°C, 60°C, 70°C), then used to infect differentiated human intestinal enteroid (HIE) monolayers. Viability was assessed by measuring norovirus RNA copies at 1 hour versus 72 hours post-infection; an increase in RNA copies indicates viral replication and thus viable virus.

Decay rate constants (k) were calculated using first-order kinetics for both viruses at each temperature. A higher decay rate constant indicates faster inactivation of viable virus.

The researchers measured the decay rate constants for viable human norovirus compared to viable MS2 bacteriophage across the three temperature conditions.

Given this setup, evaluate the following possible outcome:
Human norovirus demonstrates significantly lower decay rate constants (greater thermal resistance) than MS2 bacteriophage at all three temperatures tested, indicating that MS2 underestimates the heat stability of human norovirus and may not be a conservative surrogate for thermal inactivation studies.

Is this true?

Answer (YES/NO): NO